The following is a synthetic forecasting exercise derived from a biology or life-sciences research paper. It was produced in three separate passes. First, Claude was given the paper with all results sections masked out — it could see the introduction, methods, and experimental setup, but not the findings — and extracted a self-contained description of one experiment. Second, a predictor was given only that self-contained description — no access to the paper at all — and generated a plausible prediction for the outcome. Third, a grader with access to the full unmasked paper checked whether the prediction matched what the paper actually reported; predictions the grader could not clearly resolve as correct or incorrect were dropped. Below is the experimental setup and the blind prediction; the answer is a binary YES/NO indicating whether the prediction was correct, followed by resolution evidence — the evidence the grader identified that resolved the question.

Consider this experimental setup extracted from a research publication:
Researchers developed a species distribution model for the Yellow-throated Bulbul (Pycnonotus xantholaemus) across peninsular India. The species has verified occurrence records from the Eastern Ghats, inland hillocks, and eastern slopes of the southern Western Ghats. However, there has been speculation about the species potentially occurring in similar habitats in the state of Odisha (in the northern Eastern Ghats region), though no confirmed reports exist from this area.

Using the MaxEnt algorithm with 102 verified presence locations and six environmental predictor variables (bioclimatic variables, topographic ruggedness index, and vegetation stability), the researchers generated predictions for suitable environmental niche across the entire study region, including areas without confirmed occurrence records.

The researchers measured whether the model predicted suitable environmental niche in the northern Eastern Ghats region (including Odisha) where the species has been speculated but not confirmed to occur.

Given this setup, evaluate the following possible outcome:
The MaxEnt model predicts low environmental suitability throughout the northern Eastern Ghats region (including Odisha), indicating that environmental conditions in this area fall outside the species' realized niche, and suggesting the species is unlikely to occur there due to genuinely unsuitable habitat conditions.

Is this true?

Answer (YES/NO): NO